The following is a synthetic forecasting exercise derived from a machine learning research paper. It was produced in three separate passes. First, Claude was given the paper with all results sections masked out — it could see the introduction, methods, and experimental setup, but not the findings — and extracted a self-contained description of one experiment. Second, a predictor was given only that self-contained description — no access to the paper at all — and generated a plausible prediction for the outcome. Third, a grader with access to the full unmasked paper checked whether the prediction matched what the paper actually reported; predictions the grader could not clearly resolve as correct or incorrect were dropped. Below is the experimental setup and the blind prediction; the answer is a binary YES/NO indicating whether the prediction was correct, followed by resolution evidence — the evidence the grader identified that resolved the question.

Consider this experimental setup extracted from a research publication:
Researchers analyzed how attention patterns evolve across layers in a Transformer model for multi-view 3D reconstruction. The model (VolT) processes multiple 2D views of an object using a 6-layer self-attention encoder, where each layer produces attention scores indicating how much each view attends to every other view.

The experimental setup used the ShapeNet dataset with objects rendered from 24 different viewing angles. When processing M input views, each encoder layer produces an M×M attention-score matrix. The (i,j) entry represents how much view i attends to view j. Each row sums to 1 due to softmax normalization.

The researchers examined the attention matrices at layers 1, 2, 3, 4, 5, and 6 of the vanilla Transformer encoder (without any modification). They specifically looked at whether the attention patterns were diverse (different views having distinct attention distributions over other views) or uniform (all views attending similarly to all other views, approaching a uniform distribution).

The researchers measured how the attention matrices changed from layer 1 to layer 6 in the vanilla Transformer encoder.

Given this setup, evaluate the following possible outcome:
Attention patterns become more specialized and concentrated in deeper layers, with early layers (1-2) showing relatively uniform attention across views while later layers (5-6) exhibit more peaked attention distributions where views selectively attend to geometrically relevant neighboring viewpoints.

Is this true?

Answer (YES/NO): NO